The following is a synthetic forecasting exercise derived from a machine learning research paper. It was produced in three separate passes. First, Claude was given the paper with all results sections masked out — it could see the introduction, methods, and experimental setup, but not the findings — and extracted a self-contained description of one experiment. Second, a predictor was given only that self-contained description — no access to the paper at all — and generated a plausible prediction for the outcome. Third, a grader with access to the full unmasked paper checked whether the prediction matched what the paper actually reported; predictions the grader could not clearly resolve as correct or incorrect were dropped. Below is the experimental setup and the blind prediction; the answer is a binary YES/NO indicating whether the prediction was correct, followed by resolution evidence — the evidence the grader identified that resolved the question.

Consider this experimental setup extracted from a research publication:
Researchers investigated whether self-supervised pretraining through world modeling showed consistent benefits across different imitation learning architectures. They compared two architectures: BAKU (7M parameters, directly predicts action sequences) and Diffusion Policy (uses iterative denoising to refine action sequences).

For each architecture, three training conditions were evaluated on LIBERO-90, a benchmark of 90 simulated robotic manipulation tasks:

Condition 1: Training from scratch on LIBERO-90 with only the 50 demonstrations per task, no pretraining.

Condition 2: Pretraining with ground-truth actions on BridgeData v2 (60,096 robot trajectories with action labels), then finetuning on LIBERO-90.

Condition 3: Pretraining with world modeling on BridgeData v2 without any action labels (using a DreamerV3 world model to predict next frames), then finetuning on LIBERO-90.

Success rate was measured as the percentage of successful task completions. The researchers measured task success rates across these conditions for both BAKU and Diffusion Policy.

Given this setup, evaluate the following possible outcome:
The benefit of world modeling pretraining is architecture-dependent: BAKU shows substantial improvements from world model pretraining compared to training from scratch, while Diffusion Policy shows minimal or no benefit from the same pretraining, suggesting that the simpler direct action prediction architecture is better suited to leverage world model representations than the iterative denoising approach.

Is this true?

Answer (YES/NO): NO